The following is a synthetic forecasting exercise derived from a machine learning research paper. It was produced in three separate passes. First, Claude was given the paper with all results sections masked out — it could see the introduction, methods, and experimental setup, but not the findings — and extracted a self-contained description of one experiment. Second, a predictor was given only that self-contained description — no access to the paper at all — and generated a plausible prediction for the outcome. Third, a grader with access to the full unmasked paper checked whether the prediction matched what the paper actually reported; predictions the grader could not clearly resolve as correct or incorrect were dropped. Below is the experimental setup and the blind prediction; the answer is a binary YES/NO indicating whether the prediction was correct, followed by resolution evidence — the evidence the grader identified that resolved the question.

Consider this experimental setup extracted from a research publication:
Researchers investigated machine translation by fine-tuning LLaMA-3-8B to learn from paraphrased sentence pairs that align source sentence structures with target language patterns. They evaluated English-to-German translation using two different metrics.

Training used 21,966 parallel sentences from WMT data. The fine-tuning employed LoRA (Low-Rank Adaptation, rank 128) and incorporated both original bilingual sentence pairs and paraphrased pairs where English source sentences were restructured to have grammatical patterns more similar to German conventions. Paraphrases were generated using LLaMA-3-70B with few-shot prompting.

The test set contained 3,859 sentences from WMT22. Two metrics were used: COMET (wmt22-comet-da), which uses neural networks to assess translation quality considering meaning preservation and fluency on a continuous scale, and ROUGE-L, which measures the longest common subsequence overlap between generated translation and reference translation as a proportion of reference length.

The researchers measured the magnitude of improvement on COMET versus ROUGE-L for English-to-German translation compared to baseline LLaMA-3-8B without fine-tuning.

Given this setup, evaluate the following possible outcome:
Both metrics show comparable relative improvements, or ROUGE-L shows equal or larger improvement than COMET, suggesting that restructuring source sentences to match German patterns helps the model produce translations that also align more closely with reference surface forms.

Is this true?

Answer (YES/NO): YES